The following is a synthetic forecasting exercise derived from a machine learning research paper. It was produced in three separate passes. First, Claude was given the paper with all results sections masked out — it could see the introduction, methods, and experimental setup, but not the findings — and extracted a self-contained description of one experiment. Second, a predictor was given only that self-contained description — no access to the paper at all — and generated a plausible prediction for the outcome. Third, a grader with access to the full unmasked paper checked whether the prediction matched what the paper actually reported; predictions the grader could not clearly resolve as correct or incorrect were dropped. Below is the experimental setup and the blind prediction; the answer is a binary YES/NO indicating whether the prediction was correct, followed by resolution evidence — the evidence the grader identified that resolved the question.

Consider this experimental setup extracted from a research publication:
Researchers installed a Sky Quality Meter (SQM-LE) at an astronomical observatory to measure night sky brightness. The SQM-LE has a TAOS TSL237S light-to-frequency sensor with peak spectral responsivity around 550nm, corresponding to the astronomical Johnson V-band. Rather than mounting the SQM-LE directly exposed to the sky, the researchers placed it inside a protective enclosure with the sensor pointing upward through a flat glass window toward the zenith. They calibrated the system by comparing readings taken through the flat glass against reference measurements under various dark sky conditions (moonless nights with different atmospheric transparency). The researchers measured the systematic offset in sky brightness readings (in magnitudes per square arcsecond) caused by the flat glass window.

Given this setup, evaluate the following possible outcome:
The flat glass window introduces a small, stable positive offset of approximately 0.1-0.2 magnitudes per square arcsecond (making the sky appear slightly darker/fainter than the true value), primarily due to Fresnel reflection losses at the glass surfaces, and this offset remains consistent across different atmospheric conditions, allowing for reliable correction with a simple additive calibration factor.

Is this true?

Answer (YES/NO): NO